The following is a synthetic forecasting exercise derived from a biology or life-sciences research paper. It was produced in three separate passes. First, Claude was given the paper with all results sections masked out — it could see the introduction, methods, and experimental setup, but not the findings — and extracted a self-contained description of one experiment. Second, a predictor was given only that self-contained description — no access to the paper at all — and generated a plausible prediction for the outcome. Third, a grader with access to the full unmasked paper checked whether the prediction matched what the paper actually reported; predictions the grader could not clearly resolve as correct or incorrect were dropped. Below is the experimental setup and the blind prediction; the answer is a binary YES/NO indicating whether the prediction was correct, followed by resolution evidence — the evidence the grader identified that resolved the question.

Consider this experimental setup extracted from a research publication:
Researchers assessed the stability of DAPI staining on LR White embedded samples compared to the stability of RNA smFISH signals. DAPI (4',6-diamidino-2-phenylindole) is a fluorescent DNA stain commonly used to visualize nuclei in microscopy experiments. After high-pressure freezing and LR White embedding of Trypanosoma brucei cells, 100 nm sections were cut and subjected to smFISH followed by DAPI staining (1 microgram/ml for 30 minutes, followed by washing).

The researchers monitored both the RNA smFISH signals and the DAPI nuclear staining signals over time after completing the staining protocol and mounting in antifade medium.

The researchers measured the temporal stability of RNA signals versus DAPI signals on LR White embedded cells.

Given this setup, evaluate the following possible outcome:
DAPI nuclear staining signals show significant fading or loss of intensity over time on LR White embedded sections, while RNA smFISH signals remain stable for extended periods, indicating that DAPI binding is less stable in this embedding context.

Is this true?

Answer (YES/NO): YES